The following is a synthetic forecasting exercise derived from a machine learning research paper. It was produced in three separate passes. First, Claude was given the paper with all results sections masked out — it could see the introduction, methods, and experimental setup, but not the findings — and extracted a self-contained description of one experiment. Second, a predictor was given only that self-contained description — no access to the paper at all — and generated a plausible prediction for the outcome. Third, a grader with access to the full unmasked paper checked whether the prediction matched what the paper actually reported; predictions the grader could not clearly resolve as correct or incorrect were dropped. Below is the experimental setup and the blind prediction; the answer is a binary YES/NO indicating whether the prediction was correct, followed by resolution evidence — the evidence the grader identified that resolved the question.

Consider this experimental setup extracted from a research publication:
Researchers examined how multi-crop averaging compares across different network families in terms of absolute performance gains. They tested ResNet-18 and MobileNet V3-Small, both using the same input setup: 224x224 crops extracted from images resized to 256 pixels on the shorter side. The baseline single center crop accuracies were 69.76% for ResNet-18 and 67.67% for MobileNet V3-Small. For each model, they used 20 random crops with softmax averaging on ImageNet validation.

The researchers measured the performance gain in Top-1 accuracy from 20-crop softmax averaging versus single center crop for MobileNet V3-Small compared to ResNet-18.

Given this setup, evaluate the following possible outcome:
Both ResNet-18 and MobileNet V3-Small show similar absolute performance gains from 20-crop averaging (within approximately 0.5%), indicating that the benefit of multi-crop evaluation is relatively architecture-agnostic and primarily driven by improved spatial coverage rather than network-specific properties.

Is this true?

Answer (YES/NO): NO